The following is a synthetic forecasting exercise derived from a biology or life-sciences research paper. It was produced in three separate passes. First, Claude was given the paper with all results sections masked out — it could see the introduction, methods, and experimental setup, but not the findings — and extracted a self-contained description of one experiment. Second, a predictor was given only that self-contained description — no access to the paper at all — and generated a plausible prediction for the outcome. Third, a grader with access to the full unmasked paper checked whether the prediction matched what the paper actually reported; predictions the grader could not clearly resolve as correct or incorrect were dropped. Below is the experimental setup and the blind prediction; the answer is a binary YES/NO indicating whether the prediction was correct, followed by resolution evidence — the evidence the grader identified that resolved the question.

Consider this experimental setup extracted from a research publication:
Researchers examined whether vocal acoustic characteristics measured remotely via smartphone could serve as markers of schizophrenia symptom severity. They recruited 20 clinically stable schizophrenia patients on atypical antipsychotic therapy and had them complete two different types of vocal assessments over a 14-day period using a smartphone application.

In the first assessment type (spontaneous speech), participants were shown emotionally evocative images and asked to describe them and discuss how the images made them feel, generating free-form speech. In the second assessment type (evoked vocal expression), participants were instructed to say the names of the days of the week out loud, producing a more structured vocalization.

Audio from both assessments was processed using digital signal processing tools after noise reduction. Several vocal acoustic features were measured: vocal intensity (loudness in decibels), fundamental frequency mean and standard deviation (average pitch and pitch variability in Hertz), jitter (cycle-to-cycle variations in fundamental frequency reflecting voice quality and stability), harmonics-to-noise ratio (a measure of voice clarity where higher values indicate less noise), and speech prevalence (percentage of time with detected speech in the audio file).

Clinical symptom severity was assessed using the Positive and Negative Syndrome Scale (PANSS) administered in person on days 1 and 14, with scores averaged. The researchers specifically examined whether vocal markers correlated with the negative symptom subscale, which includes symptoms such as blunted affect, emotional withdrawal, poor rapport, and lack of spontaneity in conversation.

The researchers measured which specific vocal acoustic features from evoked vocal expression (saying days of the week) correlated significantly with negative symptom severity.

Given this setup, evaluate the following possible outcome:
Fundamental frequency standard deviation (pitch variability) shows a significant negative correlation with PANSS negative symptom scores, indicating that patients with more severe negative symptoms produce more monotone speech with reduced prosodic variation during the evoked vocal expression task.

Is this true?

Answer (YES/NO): NO